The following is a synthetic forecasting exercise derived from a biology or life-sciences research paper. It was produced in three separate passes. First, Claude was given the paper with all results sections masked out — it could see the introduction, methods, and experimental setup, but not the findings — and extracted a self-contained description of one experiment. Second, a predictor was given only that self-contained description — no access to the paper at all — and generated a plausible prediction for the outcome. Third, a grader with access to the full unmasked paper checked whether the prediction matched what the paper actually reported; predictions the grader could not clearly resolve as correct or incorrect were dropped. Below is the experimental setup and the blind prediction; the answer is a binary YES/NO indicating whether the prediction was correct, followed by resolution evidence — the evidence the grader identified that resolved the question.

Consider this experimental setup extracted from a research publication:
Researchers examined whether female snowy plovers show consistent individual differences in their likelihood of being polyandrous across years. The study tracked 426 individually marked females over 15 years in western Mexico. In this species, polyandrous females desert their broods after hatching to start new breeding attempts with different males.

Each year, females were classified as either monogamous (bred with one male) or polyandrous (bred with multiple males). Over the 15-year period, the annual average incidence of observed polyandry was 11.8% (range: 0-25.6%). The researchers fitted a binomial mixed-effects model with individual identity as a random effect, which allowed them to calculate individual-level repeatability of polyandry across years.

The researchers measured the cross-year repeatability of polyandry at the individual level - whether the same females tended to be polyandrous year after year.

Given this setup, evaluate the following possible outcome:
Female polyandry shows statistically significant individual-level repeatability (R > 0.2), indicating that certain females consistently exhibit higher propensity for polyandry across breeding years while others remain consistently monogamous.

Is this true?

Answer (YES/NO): NO